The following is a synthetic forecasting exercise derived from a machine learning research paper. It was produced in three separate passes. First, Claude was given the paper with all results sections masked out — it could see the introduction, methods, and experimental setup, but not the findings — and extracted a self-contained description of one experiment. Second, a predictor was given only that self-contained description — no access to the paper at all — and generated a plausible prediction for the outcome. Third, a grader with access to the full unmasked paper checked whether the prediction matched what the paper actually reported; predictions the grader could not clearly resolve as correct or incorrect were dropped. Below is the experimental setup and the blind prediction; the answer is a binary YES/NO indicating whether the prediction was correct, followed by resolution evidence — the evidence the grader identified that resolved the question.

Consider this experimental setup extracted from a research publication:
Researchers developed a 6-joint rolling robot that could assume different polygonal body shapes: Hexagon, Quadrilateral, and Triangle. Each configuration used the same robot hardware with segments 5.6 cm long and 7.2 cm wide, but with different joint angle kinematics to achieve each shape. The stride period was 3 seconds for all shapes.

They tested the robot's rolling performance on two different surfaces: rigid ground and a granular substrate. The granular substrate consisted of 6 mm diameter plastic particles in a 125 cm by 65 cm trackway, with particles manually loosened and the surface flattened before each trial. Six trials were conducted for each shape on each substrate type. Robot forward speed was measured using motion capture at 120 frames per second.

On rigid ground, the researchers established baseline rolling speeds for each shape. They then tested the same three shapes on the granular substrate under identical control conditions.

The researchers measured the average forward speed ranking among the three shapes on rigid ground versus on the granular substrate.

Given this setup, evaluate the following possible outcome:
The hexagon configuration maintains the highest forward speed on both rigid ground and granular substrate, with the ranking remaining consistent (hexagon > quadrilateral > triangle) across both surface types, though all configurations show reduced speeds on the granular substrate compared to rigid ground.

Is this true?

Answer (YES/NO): NO